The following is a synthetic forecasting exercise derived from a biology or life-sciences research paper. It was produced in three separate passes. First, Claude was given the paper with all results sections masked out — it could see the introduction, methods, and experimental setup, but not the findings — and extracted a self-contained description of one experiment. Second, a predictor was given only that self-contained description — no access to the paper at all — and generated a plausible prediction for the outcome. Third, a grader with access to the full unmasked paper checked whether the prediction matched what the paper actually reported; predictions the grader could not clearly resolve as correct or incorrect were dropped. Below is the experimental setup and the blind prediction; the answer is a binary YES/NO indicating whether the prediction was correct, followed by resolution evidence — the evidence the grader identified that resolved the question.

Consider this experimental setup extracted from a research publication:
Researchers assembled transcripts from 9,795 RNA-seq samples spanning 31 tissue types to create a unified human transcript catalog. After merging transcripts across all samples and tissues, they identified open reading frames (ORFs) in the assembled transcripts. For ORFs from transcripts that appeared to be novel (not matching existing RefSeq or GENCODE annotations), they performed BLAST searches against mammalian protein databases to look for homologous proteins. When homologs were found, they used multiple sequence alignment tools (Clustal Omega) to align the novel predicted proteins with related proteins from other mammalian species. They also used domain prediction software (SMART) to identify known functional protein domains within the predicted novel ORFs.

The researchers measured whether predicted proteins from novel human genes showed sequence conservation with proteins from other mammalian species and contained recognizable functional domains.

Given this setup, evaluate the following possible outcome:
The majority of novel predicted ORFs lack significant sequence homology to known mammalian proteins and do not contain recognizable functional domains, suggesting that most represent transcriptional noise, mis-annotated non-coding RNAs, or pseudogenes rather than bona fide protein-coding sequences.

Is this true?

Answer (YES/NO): YES